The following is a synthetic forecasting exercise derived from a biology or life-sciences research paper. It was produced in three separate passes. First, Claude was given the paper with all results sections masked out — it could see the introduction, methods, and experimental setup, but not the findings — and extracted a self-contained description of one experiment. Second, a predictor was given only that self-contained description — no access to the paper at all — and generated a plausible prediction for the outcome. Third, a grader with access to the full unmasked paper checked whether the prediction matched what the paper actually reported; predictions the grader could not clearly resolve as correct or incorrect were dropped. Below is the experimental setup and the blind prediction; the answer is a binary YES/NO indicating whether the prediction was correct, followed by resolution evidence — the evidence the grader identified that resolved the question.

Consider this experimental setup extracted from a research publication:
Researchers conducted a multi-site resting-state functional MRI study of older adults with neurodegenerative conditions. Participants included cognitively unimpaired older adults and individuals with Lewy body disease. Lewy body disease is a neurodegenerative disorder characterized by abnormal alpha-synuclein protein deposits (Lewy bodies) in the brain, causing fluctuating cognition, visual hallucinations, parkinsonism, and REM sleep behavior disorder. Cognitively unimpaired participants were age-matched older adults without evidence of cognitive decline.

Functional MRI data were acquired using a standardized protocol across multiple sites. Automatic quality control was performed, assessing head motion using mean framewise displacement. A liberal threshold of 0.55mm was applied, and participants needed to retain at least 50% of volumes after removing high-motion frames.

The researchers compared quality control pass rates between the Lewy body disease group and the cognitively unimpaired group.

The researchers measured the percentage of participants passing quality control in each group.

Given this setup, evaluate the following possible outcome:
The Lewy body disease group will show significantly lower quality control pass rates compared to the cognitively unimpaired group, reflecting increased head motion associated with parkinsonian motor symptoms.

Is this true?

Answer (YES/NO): NO